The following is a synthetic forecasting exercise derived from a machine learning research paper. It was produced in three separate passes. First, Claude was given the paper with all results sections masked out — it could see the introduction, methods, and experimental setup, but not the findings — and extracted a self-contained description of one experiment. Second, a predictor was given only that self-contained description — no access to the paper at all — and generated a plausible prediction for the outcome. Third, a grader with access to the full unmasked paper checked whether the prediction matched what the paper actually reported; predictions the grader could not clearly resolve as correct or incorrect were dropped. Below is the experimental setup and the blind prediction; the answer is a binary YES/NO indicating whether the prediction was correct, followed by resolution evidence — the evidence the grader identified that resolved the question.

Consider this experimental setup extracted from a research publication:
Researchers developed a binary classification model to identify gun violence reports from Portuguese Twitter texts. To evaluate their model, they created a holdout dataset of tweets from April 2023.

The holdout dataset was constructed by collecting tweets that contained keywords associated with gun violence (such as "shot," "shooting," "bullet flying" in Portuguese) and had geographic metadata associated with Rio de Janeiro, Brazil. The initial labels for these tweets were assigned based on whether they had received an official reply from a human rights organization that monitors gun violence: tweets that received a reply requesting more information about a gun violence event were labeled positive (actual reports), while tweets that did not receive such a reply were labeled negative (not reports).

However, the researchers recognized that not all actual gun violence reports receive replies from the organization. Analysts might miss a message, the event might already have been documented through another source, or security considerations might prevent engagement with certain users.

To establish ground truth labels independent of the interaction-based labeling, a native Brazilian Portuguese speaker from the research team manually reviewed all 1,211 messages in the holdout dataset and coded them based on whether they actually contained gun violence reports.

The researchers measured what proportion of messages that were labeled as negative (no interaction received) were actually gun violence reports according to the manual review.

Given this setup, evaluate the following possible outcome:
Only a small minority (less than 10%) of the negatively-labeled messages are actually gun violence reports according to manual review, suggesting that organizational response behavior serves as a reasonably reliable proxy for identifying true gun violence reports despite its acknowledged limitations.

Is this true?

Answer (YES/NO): NO